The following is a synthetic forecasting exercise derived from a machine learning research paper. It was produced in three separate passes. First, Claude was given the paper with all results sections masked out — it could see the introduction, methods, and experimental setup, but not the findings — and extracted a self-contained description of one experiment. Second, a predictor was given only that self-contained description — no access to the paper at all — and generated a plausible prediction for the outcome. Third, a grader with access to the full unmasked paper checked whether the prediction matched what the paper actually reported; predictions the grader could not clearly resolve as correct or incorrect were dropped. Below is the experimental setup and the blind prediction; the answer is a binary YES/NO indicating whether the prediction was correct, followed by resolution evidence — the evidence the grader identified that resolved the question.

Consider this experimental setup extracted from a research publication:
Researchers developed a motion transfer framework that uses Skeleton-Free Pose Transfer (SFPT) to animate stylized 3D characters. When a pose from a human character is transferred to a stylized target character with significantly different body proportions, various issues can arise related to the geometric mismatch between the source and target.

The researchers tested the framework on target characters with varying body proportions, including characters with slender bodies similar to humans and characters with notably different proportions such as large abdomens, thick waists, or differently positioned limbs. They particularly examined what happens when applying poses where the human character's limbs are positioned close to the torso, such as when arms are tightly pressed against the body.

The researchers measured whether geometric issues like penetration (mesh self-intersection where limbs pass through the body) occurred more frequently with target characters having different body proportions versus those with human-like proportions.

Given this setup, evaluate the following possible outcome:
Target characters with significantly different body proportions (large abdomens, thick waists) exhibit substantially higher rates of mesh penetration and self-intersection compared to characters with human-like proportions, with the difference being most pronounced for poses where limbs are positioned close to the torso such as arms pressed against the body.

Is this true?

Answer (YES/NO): YES